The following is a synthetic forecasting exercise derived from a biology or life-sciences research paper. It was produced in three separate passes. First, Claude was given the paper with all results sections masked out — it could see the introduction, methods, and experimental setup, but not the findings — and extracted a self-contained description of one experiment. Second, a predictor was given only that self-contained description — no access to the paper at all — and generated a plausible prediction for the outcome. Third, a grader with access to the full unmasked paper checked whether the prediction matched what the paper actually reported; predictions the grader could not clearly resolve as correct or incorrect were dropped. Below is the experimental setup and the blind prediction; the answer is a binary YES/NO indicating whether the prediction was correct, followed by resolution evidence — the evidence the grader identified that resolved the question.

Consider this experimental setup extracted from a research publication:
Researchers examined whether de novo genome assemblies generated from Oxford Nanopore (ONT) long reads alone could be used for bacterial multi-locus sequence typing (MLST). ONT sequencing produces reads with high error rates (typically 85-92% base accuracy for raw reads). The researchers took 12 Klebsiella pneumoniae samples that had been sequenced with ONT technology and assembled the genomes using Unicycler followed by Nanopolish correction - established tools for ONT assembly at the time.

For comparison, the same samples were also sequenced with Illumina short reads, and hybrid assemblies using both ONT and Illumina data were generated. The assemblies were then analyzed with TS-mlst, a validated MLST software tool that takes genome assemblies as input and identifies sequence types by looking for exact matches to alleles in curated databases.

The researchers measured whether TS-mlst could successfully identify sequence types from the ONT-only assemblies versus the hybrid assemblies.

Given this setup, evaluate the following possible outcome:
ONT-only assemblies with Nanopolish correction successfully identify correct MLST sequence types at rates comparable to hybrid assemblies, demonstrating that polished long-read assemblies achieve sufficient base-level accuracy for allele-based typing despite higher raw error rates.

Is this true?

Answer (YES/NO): NO